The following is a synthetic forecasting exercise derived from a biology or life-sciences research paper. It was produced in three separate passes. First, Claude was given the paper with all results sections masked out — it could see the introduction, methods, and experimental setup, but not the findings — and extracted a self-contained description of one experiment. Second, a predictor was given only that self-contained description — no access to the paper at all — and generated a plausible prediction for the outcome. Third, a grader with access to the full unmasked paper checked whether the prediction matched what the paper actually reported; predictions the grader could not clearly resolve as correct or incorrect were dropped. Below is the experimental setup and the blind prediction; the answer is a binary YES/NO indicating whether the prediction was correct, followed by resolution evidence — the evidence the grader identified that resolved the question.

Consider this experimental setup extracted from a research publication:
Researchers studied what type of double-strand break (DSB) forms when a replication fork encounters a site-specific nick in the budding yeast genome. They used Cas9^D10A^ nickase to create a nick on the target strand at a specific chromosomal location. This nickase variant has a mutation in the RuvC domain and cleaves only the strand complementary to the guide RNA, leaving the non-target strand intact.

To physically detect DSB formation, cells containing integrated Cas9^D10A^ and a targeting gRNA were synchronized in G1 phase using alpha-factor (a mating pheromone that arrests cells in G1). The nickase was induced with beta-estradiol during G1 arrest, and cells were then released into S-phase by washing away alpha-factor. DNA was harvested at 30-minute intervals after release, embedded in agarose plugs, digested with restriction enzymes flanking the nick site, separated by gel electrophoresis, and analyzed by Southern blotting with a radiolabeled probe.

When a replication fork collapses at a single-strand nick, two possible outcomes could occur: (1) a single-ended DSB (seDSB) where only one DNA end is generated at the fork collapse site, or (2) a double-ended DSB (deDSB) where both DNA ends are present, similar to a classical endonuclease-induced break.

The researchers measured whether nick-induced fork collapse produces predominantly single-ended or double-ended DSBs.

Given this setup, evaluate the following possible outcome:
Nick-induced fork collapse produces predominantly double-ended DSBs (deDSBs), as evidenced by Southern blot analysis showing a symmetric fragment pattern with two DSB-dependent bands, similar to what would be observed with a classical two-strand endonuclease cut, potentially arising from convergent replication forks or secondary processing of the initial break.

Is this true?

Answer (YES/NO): YES